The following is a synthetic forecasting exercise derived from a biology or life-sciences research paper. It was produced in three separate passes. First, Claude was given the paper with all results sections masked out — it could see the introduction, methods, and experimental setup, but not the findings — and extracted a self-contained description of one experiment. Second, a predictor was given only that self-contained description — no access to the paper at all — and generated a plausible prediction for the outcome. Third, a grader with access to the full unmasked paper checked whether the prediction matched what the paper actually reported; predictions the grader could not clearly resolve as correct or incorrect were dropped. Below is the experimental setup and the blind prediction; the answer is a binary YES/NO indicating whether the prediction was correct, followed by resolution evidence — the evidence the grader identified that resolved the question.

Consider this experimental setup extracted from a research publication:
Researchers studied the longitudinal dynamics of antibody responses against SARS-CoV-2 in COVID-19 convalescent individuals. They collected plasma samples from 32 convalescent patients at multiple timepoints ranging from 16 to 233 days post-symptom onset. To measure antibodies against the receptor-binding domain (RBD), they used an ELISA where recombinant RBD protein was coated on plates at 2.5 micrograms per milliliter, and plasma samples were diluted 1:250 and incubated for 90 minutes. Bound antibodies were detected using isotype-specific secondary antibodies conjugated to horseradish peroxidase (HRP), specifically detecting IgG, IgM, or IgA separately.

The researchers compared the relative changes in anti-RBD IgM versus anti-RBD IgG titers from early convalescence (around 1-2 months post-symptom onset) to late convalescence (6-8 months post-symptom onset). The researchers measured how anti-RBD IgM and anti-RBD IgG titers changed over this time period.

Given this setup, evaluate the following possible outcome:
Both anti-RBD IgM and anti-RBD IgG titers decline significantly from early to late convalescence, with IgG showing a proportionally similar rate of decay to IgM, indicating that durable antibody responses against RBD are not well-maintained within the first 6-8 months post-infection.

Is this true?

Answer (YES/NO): NO